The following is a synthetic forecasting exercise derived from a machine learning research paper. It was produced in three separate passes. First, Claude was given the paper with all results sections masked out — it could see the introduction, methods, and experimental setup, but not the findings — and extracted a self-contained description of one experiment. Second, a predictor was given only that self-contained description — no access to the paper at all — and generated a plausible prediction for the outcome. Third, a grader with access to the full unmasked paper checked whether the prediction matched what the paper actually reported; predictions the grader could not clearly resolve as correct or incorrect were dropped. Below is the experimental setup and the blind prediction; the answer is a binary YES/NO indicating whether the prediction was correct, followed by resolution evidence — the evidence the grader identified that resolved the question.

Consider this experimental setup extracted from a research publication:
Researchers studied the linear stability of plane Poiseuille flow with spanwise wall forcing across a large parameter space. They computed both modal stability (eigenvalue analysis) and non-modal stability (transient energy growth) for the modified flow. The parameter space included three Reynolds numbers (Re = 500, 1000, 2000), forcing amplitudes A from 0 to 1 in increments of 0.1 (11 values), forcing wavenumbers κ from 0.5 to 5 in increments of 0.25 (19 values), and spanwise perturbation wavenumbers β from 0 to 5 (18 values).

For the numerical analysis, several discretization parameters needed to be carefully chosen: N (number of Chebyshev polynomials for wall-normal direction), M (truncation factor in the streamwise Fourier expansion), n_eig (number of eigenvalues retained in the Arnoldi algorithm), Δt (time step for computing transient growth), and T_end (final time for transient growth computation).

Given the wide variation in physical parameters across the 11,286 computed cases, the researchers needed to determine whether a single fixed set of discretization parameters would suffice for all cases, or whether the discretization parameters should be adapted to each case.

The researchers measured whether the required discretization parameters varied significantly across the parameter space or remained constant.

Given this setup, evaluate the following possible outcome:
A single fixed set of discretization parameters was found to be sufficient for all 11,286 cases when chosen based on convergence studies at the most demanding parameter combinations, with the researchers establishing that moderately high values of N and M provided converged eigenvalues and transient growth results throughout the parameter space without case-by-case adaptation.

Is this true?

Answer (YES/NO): NO